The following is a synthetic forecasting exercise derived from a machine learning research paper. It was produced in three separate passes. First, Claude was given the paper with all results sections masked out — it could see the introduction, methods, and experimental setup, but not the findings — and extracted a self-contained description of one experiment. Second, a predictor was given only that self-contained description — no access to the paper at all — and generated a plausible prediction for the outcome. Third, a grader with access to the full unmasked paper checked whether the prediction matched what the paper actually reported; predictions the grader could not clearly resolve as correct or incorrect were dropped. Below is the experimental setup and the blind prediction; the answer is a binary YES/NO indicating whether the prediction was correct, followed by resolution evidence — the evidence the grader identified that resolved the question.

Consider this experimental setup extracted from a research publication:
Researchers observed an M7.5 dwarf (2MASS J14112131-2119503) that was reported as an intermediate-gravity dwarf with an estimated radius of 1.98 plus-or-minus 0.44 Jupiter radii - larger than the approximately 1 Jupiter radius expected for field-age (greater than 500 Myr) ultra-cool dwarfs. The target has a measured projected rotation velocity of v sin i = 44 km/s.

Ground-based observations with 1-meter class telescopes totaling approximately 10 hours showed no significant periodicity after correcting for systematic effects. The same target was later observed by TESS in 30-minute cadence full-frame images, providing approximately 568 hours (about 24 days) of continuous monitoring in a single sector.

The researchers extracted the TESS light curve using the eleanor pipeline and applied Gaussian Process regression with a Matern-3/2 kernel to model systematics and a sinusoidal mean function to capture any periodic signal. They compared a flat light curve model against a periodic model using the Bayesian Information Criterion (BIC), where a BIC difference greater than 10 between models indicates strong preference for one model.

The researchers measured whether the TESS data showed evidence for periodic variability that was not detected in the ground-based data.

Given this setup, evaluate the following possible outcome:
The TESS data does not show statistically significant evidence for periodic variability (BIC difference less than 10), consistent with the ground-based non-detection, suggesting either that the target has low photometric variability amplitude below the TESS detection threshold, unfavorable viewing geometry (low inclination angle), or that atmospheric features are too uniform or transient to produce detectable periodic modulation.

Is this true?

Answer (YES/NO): NO